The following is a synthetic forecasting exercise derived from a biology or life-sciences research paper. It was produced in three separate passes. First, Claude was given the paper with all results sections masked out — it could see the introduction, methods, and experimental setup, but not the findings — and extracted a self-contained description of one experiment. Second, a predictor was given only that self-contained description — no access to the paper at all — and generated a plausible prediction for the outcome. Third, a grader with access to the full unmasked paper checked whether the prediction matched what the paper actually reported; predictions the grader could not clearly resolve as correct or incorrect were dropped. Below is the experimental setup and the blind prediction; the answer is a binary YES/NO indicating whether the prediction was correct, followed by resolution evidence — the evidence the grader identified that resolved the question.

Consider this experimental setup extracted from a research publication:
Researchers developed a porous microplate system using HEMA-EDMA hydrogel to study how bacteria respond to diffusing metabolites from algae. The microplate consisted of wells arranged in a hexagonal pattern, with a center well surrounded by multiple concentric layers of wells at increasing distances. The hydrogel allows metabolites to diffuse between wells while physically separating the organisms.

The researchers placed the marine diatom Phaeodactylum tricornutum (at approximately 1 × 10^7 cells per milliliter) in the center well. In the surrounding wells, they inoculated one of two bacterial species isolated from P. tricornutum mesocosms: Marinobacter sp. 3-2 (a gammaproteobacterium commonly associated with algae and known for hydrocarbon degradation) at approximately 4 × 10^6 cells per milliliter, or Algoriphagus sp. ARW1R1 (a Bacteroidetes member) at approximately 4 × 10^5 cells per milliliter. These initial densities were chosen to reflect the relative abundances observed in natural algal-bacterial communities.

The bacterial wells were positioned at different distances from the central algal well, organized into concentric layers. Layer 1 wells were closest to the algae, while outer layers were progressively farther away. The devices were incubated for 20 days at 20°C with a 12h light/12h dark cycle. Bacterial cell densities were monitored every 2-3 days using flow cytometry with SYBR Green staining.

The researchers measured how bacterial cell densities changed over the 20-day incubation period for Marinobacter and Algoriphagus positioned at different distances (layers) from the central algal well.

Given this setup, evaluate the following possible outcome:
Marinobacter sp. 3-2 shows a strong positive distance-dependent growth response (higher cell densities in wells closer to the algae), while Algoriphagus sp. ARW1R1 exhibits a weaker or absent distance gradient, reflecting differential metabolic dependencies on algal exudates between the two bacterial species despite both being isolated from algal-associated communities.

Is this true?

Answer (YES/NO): NO